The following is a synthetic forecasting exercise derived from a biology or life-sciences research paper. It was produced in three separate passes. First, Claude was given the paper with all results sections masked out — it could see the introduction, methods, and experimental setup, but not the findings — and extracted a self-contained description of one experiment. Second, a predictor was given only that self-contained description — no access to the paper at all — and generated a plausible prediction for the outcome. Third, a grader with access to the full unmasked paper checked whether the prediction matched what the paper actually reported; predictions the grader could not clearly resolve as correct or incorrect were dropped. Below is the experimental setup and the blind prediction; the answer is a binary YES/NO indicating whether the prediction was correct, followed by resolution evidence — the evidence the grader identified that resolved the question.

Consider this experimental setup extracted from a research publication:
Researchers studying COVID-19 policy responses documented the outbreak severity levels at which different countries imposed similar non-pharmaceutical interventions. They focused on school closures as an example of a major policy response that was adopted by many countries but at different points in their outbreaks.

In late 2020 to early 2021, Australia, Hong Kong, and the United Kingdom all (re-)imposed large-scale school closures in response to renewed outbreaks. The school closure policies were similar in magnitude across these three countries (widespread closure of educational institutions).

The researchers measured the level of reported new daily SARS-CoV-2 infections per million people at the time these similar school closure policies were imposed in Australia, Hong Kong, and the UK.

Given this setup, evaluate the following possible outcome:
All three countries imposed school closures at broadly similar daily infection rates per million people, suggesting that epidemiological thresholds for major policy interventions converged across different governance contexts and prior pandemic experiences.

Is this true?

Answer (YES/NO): NO